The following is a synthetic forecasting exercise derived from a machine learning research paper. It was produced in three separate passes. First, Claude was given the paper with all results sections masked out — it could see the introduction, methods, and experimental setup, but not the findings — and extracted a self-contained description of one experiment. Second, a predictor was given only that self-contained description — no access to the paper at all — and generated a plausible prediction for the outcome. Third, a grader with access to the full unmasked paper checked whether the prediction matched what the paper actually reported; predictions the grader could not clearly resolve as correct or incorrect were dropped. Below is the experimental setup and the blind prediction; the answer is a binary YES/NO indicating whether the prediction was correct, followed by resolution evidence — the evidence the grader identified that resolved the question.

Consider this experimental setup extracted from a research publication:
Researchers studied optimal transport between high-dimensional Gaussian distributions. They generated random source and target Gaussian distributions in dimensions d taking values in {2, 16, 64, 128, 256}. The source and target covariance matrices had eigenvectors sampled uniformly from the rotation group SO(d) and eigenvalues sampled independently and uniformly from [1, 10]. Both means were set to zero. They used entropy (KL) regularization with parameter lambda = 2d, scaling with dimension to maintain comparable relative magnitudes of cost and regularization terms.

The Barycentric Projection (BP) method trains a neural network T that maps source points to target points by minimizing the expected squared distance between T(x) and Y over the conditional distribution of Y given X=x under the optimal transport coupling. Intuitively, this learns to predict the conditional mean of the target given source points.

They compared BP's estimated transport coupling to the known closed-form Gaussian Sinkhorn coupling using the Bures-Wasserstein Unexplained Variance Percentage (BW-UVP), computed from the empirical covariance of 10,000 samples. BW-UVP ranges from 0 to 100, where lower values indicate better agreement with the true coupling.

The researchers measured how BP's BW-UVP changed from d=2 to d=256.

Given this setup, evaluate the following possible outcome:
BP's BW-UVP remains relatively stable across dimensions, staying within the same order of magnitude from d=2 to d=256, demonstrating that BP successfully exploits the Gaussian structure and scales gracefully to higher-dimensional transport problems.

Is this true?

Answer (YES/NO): NO